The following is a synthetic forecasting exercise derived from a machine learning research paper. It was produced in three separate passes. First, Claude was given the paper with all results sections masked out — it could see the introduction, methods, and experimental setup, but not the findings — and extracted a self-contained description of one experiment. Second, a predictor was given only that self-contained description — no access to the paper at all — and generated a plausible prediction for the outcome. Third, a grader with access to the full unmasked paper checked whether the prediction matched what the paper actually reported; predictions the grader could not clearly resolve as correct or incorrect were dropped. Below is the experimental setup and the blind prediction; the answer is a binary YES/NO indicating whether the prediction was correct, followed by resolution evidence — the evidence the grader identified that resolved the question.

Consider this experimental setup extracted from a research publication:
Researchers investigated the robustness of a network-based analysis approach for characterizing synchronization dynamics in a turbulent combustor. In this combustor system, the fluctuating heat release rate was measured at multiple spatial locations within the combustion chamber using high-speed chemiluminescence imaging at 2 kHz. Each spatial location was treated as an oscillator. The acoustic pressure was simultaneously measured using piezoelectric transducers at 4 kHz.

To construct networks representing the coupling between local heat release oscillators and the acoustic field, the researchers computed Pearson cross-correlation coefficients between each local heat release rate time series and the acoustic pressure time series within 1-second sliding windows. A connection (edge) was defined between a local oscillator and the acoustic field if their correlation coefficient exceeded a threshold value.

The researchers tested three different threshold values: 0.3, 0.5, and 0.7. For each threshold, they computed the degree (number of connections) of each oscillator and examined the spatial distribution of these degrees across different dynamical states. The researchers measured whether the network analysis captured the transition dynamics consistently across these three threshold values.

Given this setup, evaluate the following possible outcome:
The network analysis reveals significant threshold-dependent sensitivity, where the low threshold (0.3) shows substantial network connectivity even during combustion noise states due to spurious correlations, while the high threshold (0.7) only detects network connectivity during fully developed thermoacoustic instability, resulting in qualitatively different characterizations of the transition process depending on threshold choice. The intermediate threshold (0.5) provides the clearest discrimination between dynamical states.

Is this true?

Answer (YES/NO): NO